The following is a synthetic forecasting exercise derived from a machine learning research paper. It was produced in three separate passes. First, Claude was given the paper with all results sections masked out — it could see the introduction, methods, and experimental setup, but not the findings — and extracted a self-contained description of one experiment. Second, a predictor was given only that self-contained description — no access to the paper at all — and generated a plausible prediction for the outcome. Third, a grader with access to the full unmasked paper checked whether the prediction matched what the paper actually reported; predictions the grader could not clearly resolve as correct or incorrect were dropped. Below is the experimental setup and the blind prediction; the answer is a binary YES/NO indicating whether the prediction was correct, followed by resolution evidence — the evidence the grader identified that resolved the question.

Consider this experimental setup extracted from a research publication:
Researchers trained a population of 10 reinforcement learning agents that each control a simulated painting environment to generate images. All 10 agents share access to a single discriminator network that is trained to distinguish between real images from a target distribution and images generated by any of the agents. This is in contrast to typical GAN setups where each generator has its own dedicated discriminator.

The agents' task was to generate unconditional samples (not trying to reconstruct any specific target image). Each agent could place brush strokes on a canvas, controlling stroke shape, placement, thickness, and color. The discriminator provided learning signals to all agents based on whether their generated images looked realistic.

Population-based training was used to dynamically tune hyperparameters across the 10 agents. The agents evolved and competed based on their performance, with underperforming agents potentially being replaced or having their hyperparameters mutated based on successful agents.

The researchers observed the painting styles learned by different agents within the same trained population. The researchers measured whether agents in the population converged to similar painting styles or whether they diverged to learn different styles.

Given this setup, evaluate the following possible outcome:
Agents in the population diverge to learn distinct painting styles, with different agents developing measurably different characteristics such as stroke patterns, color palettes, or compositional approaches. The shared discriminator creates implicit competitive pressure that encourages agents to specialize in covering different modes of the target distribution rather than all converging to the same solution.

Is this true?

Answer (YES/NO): YES